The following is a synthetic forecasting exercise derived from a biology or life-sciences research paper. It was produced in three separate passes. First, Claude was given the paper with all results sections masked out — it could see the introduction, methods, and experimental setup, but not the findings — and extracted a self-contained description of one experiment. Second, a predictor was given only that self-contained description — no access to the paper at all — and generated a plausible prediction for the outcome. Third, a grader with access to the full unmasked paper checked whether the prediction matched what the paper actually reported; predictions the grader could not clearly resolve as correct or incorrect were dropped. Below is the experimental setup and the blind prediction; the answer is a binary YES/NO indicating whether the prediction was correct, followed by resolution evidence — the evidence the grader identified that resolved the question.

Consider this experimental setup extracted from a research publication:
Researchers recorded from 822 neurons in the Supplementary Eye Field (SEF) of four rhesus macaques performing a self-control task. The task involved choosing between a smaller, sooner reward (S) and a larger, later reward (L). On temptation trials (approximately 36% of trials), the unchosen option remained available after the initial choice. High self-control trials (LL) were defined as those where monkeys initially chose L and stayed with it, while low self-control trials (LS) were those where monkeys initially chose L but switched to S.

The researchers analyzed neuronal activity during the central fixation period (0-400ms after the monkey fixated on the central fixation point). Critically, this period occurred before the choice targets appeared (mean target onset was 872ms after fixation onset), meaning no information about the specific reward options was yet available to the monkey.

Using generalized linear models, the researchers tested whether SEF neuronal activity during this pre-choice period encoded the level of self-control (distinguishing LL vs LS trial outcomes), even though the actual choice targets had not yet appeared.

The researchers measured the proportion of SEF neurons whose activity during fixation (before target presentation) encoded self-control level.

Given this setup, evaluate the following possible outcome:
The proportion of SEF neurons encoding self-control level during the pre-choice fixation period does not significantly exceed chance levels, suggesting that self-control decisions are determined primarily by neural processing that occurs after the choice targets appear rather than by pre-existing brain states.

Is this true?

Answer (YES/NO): NO